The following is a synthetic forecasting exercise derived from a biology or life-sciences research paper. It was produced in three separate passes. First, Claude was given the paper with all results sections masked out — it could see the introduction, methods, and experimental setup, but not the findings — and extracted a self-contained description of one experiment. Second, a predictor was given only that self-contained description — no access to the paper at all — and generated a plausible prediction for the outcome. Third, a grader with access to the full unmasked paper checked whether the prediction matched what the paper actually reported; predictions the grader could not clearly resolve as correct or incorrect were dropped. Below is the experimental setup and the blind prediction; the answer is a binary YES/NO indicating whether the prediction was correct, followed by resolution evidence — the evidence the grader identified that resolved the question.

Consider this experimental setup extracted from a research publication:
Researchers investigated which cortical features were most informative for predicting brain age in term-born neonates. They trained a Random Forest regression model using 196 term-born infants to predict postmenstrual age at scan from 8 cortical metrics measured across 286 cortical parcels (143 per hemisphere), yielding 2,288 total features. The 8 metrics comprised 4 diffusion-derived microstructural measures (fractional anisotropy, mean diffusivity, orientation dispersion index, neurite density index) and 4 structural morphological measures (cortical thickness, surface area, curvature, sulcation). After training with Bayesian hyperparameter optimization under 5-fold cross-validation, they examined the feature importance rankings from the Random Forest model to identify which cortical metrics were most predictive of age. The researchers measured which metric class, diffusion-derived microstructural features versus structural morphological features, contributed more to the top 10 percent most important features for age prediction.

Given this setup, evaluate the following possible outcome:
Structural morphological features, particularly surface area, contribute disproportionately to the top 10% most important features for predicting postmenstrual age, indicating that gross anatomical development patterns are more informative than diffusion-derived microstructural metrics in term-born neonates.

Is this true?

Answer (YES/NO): YES